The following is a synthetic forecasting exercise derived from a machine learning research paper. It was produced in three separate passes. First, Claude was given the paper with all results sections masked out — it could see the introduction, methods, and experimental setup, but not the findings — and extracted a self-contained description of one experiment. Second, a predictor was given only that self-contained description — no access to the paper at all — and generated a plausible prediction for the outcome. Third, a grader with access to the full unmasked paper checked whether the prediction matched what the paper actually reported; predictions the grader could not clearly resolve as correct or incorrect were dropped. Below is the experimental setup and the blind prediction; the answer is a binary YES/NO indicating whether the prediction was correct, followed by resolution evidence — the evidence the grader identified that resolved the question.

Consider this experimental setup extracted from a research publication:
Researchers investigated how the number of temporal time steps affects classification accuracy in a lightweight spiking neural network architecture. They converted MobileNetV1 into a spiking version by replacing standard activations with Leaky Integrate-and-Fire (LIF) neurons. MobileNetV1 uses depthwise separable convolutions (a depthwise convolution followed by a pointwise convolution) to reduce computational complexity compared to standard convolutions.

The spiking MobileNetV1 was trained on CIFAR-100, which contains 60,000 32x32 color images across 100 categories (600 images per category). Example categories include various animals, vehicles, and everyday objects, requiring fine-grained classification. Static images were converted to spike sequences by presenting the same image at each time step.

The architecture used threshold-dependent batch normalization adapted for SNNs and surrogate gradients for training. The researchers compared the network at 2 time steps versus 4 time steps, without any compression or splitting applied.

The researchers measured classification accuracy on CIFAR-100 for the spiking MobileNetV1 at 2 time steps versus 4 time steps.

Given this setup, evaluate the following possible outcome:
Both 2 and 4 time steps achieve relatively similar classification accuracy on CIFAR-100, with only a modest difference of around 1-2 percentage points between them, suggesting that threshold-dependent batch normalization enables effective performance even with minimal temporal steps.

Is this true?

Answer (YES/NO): NO